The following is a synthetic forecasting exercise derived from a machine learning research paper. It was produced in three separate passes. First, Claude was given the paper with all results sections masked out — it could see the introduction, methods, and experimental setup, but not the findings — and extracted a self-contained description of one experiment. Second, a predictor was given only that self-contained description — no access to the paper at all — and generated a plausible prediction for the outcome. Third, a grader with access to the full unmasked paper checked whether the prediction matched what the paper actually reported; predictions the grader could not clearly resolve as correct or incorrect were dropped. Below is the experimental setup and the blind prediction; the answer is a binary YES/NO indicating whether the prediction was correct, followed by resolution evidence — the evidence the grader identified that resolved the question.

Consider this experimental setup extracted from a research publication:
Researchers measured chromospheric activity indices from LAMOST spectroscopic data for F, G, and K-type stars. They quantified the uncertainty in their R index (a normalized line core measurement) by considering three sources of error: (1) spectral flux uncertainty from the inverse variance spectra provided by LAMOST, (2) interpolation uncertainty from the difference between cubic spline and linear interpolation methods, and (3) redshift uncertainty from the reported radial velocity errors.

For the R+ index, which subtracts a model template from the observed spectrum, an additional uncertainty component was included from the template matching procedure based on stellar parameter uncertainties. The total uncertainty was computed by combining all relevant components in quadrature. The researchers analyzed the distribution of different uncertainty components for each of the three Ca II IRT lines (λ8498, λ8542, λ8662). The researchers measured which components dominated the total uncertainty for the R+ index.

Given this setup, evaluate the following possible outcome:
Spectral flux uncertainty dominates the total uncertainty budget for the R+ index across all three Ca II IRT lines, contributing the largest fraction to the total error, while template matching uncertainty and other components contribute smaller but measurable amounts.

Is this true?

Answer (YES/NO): NO